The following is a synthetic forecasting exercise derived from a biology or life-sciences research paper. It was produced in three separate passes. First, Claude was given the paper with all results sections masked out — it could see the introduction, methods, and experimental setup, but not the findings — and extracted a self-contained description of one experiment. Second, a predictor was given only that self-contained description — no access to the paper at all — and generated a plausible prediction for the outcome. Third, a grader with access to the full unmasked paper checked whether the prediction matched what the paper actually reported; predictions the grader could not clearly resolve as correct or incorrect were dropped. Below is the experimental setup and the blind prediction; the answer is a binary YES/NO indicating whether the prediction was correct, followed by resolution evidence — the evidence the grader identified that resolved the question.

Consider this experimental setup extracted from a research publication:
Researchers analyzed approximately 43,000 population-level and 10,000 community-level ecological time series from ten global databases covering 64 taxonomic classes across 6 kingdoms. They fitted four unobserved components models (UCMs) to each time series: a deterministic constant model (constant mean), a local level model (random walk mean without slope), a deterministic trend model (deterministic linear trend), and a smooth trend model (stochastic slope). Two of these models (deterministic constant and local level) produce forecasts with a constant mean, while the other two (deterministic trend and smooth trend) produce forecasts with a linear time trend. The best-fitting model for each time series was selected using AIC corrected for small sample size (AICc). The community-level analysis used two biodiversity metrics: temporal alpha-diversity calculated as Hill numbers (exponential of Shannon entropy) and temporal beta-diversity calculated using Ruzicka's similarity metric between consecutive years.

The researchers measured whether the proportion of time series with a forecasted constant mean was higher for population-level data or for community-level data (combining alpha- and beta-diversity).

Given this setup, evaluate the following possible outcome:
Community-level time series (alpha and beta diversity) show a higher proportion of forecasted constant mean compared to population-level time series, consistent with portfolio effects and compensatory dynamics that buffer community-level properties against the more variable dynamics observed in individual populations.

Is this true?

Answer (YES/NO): YES